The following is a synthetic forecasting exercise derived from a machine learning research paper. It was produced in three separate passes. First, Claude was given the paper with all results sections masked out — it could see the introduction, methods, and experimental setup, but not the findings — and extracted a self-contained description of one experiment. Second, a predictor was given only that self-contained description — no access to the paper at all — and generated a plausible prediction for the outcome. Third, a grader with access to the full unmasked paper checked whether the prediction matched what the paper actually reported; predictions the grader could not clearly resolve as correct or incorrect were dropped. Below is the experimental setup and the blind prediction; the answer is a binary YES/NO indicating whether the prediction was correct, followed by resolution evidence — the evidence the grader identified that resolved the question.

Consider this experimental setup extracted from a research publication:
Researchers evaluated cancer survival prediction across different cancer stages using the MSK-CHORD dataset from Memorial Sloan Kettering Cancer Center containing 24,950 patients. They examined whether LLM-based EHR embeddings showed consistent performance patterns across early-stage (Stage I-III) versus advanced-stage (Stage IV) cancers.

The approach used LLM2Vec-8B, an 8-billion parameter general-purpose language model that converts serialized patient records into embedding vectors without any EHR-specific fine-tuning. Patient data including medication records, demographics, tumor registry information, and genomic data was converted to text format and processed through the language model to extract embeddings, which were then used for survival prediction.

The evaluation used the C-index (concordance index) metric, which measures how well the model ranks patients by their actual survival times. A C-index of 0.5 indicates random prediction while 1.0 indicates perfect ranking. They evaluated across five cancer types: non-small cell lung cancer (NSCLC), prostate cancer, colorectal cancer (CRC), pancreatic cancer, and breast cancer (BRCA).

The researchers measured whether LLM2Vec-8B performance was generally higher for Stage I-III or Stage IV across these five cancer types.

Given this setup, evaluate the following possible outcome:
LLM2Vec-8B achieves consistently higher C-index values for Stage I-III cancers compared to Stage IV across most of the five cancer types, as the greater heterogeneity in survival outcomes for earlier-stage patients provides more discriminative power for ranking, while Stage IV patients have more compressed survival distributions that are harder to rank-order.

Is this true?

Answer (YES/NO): YES